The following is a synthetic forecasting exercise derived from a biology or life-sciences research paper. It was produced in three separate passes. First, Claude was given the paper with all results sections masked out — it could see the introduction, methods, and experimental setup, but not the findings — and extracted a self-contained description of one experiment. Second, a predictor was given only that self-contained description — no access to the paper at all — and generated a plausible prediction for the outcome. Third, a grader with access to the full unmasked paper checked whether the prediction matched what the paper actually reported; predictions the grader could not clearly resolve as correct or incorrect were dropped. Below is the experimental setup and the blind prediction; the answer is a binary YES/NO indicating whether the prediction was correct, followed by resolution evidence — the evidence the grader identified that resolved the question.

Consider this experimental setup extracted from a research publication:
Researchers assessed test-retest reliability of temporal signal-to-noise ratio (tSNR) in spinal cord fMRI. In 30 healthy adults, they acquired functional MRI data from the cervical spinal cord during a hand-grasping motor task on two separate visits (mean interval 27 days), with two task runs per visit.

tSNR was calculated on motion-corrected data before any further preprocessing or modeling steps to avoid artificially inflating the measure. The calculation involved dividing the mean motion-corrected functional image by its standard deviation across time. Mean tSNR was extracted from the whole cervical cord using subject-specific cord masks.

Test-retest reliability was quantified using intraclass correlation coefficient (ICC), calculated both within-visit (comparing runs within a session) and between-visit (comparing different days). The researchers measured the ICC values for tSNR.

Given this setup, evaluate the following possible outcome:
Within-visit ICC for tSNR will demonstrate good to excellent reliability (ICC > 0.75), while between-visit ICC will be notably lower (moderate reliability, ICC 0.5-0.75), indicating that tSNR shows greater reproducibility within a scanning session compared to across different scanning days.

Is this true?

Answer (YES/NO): NO